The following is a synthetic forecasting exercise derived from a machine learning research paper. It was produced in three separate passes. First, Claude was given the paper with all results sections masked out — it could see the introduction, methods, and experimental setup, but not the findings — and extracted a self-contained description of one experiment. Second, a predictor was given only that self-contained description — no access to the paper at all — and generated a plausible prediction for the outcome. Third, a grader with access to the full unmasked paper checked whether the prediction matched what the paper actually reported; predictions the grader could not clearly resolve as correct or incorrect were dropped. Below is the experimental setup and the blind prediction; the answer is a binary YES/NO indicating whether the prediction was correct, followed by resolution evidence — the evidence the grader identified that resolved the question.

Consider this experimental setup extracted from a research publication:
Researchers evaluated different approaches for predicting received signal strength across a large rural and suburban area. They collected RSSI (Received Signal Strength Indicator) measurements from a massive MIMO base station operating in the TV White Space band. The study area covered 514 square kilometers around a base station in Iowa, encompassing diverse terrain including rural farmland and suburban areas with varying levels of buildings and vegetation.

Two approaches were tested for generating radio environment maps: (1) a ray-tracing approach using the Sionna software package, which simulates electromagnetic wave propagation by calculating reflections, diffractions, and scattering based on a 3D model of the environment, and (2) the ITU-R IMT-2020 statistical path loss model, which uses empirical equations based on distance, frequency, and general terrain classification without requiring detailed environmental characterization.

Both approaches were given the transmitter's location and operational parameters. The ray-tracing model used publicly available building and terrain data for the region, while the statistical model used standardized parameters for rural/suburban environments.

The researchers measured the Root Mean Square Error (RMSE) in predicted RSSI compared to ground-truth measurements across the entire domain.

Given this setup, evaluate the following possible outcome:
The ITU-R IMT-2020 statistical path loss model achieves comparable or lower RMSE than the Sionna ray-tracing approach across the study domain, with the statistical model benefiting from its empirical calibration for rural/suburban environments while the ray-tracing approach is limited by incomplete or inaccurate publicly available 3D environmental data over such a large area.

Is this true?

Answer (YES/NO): YES